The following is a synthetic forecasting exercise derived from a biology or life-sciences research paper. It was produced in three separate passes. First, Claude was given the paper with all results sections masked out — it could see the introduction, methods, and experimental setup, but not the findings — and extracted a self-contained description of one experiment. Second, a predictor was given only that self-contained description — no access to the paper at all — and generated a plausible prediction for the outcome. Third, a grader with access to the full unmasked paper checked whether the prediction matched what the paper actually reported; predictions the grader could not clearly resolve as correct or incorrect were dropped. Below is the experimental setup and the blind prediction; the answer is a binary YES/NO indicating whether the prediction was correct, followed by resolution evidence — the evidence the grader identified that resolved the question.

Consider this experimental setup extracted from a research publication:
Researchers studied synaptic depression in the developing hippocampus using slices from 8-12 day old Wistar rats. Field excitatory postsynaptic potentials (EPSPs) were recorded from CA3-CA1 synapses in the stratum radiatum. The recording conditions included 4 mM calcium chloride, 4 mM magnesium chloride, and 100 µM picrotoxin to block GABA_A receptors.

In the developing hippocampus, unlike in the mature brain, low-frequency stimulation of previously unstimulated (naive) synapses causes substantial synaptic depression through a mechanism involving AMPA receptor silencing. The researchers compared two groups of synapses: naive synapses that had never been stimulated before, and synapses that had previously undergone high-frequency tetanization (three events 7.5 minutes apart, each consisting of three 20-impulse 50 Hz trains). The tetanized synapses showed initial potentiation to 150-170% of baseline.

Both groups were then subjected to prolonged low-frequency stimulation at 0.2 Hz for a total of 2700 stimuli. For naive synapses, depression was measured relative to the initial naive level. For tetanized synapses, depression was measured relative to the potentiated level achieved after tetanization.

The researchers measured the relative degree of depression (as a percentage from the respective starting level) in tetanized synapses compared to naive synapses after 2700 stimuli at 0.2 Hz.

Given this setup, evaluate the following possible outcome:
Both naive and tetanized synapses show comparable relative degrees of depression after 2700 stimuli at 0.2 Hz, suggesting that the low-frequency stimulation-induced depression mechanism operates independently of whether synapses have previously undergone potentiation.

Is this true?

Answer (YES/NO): YES